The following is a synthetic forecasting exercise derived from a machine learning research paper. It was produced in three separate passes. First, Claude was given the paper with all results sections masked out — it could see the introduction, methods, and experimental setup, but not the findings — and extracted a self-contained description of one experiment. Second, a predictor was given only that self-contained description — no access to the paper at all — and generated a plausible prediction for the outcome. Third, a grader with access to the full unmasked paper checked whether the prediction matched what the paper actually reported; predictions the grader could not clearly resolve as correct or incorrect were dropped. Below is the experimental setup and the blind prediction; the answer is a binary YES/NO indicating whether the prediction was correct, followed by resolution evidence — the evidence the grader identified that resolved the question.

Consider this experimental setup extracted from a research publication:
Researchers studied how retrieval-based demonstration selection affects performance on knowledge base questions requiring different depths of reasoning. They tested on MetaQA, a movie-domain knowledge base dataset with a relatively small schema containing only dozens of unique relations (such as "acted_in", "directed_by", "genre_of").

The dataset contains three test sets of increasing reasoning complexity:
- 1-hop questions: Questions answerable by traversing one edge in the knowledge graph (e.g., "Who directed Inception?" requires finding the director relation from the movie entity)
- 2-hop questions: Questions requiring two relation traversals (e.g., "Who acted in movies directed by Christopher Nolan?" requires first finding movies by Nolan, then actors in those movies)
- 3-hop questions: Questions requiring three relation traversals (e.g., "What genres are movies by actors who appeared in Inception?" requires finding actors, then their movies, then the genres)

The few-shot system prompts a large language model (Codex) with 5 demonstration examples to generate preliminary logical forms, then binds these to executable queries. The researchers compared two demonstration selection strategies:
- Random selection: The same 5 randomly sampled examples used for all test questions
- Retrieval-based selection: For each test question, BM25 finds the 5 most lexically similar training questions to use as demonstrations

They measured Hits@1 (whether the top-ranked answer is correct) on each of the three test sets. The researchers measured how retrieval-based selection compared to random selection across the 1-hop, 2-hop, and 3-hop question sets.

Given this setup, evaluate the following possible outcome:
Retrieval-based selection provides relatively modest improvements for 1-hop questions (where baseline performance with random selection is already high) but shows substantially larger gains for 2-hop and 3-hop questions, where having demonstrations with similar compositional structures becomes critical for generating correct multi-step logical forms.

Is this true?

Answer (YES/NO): NO